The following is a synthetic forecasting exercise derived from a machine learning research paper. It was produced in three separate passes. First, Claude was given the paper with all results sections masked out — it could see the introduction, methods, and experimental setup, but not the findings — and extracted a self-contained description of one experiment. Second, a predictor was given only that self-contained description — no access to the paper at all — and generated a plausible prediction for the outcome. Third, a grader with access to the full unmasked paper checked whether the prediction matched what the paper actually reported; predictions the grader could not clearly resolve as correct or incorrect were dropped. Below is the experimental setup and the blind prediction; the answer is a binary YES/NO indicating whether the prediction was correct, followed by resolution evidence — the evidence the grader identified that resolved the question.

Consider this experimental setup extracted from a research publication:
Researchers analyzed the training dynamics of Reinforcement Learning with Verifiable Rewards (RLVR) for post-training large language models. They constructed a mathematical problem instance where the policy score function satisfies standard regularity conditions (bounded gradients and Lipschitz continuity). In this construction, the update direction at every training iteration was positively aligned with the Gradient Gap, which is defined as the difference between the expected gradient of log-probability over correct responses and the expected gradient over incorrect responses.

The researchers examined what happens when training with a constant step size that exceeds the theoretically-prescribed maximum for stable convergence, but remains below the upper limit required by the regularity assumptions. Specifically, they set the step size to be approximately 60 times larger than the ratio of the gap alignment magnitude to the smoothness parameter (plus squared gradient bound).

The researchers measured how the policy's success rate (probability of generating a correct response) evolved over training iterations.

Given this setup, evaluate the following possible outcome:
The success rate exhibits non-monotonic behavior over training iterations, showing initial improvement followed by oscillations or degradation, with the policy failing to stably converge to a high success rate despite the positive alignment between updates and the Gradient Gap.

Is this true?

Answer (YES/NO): NO